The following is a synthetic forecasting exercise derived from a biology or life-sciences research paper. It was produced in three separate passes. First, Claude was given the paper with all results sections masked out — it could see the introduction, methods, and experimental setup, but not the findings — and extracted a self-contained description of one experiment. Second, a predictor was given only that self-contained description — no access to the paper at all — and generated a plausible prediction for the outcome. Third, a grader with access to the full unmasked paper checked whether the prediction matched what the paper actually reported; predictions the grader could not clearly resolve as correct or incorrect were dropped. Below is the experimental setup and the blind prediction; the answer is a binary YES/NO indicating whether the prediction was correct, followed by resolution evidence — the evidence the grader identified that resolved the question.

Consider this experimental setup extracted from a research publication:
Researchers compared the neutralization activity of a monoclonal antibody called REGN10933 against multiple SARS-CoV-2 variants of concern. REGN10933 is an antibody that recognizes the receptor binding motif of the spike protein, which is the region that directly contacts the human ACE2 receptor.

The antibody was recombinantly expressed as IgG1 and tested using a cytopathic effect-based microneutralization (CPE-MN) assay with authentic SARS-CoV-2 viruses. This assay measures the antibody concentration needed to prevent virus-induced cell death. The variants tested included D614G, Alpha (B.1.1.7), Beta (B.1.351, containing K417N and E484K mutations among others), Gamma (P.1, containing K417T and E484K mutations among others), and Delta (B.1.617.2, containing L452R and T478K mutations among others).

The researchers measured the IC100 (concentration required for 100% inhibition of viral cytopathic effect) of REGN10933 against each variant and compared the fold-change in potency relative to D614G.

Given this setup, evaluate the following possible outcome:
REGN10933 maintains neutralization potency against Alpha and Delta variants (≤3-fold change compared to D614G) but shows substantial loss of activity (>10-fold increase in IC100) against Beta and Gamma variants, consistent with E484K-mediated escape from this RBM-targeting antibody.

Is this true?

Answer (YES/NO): YES